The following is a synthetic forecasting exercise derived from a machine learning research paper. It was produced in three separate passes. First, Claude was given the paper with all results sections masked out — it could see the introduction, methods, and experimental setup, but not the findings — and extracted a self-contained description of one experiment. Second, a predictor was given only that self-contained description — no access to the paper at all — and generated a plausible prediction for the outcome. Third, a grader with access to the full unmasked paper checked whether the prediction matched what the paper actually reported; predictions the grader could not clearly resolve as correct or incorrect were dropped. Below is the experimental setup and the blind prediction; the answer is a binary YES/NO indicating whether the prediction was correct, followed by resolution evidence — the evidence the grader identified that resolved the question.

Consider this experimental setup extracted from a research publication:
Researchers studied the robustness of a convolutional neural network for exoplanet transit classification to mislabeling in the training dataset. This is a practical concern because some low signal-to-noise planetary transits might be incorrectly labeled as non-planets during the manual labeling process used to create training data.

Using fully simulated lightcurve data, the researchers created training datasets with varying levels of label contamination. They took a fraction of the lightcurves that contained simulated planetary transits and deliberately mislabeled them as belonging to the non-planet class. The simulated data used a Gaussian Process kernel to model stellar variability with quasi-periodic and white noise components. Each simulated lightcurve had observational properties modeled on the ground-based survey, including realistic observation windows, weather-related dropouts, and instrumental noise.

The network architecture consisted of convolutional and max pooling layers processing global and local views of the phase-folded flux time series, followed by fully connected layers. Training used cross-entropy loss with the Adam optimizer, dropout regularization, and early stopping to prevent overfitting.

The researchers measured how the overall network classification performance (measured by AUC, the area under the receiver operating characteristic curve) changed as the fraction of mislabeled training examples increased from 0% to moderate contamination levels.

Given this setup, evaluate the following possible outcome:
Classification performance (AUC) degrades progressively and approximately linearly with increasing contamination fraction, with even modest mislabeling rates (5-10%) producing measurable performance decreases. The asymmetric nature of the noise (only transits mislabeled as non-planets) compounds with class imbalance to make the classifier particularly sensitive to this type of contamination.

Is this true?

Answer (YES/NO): NO